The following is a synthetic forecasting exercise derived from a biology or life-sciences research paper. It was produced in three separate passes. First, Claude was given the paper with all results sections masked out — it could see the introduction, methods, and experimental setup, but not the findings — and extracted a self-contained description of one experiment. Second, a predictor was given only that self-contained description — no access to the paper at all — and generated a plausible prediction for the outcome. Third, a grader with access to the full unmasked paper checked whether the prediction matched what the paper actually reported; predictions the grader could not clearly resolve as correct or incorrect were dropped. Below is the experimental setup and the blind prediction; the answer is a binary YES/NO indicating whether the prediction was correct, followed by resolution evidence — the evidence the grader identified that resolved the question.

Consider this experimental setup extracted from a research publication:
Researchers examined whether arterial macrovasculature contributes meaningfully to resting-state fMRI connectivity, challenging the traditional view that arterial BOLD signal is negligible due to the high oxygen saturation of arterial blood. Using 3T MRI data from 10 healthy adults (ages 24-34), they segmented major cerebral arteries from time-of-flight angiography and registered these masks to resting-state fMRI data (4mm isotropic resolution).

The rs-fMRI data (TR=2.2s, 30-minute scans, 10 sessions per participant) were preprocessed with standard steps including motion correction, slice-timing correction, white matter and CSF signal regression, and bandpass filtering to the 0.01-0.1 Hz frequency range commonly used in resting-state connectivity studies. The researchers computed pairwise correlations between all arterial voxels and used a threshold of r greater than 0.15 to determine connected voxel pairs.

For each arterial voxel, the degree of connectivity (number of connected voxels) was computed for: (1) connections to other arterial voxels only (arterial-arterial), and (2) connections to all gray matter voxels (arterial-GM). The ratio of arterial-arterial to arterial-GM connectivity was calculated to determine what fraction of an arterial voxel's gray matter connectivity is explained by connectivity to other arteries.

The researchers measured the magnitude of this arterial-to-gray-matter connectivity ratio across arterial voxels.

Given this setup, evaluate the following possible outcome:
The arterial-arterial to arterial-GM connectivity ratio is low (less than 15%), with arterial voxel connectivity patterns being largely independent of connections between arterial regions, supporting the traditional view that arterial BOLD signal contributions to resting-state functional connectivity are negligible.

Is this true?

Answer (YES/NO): NO